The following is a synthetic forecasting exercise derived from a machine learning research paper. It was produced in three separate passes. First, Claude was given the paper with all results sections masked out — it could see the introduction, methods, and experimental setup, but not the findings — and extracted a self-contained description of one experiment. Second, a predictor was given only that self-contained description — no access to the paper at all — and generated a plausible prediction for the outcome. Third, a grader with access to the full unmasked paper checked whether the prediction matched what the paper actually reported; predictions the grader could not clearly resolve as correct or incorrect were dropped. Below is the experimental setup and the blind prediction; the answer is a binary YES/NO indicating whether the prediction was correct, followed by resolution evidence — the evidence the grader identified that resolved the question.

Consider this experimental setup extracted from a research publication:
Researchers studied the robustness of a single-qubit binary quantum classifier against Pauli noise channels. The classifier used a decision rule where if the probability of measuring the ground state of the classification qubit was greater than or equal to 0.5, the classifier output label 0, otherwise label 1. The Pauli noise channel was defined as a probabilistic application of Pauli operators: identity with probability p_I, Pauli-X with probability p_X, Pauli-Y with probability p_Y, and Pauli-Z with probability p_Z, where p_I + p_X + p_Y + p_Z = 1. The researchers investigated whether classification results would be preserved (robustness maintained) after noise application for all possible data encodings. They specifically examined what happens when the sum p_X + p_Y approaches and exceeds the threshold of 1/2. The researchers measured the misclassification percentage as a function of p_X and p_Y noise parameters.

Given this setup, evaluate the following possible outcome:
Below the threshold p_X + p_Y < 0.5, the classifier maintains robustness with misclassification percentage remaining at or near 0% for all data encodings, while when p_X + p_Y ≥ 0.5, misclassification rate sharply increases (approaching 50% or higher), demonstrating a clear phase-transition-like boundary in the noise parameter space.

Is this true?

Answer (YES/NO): YES